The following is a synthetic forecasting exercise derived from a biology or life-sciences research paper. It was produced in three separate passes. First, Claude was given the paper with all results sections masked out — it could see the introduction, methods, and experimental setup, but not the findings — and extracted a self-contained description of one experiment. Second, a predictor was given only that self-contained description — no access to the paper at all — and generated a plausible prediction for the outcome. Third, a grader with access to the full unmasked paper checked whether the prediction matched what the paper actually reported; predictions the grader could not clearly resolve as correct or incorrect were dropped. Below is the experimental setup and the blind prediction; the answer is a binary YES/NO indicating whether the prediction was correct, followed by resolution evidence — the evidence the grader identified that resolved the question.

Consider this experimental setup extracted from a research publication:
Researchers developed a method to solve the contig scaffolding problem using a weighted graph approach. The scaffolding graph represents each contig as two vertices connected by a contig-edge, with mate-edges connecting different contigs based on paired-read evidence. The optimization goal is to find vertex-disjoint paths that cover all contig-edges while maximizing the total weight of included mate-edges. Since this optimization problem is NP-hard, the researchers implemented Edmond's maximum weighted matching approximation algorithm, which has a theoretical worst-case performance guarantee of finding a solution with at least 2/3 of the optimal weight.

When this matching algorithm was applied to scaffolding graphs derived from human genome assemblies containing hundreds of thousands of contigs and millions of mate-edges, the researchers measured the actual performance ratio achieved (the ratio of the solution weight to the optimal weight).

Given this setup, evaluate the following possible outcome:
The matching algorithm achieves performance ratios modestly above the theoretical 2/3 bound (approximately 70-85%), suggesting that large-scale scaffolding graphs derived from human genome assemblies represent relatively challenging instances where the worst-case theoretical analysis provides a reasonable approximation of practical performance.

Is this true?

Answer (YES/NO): NO